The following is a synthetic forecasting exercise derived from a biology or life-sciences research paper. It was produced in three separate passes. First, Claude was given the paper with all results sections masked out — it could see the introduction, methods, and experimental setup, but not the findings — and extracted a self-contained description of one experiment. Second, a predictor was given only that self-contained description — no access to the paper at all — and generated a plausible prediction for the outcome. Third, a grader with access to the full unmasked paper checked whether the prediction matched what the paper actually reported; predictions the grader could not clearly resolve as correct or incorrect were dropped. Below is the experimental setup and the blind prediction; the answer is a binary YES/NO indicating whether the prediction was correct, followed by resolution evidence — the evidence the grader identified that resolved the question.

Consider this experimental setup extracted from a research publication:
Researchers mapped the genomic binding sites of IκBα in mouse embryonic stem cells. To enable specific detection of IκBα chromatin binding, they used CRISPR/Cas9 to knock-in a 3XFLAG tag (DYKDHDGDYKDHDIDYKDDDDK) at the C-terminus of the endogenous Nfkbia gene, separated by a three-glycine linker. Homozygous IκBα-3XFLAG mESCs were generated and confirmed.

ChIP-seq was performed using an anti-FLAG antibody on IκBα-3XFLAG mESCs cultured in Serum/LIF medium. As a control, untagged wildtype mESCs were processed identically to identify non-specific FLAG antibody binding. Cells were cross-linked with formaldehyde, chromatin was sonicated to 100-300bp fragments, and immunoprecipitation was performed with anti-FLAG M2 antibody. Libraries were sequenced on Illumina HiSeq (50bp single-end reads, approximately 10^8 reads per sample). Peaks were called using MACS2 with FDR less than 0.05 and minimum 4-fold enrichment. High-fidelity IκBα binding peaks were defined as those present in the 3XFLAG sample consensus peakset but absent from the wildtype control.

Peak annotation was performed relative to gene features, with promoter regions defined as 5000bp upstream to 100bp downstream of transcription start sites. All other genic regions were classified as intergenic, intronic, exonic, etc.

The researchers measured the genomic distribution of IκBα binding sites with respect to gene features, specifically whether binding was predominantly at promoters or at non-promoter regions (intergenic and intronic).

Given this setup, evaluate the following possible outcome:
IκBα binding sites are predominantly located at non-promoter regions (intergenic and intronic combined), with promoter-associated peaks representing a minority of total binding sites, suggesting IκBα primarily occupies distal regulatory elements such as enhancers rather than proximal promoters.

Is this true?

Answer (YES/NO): YES